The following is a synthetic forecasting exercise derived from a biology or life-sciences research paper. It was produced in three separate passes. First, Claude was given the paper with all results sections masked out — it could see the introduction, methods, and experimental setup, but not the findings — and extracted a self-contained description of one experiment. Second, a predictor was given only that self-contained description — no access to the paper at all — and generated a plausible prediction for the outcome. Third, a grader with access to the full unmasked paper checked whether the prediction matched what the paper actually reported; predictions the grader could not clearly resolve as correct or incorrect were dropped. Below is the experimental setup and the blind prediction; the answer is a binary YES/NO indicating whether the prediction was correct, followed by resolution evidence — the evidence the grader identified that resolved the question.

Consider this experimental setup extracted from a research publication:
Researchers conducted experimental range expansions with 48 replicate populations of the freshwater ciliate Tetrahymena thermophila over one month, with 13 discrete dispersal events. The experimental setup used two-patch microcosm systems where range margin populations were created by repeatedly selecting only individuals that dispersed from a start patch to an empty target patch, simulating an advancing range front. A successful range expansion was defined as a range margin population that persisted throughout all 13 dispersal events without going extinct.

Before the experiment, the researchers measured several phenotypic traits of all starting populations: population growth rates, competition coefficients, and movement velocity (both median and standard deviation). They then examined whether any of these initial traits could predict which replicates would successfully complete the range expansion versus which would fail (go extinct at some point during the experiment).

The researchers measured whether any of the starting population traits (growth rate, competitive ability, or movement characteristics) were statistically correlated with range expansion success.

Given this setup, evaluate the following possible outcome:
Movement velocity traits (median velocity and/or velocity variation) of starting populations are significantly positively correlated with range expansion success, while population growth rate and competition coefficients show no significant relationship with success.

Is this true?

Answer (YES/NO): NO